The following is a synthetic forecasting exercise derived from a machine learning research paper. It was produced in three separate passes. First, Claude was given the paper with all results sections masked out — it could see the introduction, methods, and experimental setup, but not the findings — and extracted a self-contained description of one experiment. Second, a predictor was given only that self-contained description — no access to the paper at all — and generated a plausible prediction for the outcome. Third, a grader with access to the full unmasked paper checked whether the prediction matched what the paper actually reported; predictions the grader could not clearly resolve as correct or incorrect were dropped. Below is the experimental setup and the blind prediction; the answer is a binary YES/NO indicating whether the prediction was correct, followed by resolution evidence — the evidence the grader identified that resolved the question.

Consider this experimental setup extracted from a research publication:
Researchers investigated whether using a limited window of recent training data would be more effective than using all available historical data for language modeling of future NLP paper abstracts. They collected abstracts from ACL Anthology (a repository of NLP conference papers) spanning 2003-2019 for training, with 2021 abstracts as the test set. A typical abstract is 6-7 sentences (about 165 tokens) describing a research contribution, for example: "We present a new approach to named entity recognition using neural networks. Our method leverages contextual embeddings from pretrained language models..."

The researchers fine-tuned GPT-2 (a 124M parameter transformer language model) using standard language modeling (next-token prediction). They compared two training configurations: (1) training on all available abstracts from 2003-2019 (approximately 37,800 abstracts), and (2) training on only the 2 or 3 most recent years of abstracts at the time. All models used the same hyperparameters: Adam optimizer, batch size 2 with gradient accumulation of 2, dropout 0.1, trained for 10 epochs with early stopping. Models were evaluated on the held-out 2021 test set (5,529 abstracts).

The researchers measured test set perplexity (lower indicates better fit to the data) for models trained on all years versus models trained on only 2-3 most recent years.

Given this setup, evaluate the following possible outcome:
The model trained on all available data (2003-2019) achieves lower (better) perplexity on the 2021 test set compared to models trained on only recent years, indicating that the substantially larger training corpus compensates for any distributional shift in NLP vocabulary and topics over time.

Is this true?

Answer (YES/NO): NO